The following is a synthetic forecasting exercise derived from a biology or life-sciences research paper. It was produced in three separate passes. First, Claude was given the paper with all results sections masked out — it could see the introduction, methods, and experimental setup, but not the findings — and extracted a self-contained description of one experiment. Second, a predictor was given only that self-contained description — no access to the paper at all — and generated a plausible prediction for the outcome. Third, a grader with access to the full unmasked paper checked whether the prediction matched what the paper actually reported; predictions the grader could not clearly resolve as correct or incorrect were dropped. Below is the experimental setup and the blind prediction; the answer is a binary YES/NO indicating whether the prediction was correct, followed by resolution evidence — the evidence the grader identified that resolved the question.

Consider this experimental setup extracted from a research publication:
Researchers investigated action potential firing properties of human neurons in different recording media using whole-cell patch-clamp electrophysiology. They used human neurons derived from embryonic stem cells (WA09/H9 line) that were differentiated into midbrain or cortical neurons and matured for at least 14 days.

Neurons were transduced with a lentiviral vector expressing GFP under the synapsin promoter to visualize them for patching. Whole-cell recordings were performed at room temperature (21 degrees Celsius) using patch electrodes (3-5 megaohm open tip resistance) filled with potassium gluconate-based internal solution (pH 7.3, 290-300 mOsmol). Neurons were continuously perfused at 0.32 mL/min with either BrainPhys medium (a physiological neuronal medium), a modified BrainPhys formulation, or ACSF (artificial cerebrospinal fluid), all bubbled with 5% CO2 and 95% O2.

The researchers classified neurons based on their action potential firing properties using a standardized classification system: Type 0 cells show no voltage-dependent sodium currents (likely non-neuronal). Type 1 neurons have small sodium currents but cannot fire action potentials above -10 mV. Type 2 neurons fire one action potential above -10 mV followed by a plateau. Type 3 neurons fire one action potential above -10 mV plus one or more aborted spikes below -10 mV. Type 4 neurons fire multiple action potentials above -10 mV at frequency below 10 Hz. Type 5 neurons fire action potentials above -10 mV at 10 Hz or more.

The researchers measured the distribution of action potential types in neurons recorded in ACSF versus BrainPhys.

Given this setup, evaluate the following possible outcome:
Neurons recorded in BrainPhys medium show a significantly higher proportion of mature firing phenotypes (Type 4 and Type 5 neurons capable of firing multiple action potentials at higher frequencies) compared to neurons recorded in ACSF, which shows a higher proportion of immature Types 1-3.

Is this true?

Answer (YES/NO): NO